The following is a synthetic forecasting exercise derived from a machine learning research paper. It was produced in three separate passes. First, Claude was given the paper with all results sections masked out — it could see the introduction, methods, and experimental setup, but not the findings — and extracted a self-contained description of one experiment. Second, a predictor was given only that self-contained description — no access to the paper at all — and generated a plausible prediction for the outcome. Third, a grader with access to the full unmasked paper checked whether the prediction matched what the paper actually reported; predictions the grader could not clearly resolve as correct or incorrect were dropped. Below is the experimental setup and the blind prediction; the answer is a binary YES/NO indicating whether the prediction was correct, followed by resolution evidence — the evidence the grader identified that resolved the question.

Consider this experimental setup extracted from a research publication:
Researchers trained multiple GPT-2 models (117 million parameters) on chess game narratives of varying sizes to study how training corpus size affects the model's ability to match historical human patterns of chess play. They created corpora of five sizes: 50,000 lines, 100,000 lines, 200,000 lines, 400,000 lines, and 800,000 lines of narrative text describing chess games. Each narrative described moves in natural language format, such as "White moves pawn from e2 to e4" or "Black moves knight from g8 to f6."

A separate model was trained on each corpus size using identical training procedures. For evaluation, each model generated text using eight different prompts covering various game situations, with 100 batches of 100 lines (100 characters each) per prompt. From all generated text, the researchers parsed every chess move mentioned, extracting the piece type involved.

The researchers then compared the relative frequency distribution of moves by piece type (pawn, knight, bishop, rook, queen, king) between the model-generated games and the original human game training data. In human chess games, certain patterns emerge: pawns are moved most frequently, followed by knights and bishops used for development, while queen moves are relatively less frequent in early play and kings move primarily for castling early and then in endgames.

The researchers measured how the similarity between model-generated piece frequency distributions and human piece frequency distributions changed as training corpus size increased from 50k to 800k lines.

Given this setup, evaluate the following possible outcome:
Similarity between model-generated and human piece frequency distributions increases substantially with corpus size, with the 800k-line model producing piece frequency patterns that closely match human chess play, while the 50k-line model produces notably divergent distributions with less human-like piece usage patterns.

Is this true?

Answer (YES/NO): NO